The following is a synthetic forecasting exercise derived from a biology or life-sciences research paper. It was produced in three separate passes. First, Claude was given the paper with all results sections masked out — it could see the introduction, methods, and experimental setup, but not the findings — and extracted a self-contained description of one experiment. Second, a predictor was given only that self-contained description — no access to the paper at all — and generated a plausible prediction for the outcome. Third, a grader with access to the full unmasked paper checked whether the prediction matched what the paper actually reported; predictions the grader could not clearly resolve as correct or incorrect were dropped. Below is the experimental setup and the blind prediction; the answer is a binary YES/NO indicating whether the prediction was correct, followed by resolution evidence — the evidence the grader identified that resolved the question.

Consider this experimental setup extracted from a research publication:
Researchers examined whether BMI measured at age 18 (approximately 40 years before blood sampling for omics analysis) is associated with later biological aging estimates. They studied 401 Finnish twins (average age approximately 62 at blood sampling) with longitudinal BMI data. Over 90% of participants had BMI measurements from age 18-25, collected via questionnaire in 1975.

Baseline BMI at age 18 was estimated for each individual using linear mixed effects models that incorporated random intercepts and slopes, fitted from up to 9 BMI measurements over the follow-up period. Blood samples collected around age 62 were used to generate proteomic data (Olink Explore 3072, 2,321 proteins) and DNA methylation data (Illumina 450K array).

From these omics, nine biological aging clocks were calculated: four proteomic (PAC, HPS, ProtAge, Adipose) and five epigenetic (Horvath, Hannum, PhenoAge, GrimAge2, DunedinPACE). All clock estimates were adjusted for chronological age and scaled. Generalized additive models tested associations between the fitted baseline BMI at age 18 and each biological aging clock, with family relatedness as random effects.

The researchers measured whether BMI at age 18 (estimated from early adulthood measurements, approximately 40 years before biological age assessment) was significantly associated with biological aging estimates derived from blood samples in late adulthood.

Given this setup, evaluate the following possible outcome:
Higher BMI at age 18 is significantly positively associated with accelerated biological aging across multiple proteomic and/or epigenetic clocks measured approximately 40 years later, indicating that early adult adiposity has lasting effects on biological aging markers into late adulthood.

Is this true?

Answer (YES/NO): YES